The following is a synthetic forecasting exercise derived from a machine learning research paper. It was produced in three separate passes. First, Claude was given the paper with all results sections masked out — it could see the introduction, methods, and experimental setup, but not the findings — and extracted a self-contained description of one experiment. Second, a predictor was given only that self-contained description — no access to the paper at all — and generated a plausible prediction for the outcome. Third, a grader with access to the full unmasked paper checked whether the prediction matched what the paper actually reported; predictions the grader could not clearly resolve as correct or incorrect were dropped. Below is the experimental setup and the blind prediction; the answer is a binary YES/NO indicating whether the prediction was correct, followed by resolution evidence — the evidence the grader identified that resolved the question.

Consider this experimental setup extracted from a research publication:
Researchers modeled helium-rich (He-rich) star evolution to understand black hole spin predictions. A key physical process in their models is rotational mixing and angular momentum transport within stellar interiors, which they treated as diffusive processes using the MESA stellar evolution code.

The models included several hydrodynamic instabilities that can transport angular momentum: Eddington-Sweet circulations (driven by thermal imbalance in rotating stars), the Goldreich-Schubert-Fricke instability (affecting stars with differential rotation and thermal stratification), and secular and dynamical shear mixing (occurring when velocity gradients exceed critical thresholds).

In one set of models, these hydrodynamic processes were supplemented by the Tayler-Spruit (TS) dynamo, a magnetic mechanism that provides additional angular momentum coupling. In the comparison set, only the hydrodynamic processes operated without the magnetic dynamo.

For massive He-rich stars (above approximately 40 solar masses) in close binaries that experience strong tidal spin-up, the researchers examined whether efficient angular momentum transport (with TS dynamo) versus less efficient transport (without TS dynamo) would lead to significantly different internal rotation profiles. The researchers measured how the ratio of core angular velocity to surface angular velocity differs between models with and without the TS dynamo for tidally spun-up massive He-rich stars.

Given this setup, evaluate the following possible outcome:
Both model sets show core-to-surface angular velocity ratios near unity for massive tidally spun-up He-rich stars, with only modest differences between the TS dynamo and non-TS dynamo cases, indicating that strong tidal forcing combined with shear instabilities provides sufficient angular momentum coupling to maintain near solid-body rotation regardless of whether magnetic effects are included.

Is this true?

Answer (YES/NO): NO